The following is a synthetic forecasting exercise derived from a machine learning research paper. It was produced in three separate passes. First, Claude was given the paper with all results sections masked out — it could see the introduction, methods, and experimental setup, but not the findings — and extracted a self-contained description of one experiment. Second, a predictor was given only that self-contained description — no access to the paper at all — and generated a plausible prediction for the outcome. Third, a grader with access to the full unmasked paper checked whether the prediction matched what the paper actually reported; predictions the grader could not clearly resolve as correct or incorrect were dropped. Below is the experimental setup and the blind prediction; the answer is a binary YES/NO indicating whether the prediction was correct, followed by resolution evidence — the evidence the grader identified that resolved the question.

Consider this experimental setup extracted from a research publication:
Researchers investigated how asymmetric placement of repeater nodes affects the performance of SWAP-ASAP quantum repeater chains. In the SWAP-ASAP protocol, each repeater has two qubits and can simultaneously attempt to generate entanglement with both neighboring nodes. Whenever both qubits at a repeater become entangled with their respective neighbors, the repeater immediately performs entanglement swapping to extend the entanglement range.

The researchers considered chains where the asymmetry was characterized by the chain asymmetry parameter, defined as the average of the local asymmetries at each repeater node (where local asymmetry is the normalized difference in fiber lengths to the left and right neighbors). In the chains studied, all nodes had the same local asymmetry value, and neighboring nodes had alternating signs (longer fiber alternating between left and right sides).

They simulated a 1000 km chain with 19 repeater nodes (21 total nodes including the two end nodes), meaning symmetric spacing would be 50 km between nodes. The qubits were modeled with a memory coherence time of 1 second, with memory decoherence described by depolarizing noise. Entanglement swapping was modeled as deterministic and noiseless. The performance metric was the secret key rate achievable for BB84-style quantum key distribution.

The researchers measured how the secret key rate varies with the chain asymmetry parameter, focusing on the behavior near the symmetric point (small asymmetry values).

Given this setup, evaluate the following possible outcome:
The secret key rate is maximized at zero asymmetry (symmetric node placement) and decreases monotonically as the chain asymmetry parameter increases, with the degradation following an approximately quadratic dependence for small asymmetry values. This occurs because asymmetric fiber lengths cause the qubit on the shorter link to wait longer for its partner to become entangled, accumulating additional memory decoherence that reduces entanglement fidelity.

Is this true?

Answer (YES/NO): YES